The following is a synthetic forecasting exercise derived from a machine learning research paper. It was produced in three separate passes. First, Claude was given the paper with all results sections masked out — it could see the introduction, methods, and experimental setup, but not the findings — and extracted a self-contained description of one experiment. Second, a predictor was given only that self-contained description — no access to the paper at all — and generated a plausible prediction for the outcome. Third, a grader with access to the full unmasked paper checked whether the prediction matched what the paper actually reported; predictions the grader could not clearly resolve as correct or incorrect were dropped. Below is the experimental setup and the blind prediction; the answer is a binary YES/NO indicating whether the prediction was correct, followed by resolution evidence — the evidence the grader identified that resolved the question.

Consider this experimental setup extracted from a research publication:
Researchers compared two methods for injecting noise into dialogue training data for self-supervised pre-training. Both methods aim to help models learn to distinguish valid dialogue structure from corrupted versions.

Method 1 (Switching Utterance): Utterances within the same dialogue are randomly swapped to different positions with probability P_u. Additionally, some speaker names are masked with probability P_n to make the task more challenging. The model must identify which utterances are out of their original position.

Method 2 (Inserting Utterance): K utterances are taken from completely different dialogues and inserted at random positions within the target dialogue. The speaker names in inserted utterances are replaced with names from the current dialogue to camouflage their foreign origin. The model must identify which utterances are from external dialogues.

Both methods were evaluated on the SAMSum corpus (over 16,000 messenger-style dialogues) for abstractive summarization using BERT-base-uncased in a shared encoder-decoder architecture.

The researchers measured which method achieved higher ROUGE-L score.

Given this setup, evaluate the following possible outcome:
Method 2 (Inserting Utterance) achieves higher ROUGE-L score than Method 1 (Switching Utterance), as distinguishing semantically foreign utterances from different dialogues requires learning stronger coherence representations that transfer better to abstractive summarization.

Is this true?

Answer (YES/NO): NO